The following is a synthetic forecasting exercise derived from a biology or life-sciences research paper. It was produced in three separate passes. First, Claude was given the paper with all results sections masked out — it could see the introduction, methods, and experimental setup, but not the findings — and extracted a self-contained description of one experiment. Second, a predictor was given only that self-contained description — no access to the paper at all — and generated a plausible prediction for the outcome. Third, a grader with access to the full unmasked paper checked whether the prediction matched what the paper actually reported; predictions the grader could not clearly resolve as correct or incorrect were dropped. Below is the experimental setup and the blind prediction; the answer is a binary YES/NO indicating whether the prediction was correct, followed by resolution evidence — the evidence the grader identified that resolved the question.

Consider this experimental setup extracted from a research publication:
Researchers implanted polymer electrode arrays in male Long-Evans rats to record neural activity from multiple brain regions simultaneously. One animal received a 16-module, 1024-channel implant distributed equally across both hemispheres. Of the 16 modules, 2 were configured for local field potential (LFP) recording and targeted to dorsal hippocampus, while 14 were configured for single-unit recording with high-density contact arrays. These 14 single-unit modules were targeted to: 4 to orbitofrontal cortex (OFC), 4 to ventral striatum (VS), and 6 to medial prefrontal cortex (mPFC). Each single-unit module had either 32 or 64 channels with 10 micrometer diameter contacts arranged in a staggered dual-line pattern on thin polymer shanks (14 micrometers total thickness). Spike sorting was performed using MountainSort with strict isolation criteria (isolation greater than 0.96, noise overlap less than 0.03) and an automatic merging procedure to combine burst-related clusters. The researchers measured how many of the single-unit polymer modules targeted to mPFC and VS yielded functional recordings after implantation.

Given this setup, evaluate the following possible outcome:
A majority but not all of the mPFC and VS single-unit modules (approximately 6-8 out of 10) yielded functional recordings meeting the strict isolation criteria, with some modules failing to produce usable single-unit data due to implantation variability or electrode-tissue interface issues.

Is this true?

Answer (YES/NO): NO